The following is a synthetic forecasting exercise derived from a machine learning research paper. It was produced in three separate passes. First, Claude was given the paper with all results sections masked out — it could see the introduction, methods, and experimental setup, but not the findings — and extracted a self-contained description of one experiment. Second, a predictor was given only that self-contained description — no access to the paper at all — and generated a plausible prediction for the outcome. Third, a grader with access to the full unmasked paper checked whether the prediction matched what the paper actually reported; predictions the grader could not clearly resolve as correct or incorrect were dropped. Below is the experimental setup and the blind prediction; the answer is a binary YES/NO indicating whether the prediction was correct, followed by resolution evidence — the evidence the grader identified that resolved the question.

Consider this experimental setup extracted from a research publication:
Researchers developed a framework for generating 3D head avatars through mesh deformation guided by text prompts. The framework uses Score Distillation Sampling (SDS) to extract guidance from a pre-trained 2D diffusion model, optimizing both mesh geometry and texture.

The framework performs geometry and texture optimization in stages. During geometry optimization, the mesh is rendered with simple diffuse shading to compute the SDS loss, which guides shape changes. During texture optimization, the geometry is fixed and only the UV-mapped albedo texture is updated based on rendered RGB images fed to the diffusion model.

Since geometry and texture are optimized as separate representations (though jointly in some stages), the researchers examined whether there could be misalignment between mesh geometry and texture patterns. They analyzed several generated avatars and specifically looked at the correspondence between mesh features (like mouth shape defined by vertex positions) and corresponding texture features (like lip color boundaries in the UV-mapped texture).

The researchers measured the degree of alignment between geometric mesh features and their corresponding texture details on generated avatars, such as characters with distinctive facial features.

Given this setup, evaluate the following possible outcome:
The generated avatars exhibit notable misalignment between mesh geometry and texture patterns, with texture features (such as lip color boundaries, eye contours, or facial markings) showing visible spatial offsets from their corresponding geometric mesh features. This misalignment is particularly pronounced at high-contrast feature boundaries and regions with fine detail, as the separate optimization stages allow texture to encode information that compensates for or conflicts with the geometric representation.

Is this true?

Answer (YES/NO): NO